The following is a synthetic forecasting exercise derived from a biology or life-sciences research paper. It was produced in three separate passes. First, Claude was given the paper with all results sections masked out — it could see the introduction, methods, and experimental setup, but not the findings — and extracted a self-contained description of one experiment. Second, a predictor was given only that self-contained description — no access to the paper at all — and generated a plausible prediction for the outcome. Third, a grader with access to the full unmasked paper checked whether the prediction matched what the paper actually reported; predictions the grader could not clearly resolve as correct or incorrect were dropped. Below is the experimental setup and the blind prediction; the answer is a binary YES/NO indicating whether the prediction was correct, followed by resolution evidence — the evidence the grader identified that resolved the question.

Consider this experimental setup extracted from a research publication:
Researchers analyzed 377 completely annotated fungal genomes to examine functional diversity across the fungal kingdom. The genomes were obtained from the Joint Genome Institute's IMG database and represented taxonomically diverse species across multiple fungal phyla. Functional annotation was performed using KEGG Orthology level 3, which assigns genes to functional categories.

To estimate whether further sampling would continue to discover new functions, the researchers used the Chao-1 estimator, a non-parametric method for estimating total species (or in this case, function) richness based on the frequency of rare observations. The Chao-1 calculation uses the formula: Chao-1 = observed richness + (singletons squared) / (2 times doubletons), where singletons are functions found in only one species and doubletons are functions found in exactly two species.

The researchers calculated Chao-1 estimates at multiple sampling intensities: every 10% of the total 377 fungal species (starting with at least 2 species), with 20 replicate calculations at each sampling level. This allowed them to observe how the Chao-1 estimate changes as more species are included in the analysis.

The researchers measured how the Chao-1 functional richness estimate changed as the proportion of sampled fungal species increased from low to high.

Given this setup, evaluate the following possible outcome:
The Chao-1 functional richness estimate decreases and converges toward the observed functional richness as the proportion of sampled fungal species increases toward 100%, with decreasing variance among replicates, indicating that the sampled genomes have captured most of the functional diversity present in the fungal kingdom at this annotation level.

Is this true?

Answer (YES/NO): NO